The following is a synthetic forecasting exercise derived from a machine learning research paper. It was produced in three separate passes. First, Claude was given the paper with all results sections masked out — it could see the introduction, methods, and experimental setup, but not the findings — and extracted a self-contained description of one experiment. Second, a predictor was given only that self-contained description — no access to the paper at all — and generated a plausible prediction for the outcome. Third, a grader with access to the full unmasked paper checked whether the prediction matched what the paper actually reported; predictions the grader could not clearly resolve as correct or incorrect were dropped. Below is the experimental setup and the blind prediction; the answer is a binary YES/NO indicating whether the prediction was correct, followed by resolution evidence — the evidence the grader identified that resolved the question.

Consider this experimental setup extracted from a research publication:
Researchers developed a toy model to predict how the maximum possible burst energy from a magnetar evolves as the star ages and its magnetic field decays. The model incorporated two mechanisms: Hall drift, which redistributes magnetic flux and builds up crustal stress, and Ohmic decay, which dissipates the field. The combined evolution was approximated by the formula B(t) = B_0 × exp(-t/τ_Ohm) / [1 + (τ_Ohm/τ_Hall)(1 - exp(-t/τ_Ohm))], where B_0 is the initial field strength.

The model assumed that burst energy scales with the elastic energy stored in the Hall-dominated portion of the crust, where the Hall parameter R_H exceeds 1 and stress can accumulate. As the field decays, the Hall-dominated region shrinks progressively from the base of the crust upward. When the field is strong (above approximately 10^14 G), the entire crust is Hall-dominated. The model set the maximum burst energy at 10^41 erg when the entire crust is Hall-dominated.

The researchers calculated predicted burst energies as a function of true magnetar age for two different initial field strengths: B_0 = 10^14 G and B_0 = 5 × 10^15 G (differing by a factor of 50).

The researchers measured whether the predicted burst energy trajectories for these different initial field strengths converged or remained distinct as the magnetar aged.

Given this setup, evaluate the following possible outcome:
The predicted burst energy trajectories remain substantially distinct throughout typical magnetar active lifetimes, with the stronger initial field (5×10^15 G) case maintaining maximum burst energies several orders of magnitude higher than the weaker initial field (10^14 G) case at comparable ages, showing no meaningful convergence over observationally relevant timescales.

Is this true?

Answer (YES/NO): NO